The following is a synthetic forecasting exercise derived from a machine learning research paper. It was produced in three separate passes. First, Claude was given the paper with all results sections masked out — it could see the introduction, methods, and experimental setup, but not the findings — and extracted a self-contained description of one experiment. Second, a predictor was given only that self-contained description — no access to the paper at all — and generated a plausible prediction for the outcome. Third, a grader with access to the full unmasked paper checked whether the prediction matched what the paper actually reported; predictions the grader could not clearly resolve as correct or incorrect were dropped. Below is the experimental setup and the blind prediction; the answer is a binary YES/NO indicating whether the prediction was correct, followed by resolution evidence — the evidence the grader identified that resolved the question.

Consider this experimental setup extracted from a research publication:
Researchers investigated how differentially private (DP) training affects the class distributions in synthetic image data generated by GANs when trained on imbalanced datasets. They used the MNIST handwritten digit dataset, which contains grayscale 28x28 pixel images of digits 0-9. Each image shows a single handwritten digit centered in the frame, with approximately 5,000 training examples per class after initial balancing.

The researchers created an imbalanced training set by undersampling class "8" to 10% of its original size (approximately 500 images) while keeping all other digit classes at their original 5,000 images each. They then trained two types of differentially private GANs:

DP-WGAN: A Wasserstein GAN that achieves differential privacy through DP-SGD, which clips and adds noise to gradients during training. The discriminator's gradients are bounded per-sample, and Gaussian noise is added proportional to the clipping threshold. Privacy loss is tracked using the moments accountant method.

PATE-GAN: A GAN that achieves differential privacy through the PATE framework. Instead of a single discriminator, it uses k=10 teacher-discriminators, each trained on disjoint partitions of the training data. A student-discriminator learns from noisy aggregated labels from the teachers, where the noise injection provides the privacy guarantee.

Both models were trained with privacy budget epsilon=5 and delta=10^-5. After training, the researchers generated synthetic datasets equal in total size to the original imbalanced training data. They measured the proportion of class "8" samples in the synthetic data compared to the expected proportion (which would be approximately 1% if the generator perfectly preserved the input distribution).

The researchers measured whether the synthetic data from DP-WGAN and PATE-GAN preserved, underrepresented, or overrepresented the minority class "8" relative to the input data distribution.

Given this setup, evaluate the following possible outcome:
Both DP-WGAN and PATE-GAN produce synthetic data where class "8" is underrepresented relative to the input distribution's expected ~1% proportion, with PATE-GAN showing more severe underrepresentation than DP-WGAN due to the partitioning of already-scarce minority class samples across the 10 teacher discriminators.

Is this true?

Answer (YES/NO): NO